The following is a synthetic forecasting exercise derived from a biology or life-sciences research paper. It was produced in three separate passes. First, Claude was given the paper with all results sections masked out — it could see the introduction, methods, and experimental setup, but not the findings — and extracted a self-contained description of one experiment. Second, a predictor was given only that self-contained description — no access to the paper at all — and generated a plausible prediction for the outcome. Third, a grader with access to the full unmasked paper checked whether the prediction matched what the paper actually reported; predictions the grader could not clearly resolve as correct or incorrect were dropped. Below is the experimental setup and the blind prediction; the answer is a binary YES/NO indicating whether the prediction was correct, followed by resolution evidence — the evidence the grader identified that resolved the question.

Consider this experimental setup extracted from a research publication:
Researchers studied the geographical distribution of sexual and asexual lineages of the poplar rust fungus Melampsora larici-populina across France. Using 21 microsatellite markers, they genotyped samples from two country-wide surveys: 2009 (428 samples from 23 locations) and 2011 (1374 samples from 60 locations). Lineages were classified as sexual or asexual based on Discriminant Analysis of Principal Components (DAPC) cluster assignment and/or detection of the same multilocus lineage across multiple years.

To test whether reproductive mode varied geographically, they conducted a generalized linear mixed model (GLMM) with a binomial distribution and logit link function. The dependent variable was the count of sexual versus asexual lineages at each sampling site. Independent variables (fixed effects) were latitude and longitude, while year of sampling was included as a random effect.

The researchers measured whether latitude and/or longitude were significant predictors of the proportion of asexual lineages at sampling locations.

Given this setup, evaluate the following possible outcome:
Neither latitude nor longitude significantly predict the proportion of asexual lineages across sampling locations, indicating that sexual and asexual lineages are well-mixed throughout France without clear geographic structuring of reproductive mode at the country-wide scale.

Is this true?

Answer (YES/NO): NO